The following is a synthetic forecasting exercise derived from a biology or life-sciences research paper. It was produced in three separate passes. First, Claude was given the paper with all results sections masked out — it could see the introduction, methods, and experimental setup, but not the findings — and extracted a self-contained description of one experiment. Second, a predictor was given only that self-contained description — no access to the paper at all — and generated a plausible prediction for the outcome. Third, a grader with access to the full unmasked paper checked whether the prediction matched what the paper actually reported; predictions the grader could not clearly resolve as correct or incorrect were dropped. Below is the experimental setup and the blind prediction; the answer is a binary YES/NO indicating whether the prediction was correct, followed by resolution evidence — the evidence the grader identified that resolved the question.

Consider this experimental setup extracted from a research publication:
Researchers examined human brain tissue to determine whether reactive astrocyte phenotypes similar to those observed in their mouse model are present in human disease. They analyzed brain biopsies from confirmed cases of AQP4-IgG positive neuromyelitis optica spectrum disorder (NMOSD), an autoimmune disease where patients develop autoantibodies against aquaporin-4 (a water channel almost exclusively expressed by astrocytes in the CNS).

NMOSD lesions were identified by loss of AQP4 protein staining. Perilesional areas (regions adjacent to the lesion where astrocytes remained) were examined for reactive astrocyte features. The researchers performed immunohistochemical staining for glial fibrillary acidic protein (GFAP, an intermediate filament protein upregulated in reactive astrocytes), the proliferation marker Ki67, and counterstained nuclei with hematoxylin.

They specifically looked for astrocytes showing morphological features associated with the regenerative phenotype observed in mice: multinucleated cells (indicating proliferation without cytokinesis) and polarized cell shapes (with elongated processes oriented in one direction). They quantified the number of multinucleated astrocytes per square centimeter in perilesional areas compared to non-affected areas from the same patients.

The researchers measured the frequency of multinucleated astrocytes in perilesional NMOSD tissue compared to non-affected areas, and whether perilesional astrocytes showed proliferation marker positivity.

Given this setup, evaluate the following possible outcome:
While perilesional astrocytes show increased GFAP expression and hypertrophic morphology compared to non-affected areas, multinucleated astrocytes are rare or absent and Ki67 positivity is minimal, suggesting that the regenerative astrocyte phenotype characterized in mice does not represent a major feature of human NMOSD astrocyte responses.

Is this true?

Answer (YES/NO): NO